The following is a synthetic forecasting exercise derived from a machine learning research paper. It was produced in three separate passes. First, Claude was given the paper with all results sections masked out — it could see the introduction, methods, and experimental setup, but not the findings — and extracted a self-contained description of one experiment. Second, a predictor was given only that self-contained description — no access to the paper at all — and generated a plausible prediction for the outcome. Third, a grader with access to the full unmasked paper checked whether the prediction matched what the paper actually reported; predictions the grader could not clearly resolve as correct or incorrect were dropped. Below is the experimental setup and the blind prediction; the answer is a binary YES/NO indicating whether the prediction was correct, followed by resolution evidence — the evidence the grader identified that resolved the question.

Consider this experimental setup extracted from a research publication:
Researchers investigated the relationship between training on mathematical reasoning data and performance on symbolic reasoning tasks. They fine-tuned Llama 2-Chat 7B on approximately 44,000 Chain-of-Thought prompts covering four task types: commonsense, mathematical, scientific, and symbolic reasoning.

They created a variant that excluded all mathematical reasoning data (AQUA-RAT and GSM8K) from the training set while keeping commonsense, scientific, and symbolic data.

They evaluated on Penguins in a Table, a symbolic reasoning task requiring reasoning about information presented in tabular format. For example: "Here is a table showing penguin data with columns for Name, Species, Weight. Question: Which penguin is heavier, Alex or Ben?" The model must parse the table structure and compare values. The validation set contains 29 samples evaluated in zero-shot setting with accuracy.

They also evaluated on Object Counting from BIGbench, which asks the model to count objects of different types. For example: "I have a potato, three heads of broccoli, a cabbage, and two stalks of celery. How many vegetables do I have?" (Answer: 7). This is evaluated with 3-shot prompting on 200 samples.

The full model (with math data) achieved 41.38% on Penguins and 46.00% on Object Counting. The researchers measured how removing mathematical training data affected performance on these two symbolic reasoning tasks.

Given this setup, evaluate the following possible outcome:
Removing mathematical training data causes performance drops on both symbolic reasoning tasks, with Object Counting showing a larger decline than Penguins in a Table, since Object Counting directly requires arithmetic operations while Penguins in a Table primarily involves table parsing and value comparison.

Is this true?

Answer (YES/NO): NO